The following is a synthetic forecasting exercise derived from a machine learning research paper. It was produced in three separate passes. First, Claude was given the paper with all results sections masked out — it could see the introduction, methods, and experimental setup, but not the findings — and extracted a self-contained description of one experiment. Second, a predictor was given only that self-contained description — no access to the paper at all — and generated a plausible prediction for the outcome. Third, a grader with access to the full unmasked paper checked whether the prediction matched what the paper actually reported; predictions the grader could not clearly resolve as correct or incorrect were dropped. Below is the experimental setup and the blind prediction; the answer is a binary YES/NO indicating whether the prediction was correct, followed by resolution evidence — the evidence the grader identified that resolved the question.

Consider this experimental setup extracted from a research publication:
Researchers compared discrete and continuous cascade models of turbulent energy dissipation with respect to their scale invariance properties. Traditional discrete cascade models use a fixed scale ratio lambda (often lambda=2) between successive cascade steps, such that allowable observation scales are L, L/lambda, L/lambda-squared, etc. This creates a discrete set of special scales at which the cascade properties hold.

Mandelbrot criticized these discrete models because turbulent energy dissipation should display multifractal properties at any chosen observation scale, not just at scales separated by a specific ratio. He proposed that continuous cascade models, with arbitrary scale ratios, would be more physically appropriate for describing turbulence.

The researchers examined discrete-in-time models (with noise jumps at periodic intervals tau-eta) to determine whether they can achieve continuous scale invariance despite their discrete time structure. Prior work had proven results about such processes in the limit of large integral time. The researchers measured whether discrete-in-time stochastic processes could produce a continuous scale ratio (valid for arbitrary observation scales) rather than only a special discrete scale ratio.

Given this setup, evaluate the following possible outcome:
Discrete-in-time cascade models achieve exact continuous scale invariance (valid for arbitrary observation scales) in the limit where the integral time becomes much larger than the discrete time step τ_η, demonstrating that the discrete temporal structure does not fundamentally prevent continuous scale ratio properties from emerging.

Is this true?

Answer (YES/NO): YES